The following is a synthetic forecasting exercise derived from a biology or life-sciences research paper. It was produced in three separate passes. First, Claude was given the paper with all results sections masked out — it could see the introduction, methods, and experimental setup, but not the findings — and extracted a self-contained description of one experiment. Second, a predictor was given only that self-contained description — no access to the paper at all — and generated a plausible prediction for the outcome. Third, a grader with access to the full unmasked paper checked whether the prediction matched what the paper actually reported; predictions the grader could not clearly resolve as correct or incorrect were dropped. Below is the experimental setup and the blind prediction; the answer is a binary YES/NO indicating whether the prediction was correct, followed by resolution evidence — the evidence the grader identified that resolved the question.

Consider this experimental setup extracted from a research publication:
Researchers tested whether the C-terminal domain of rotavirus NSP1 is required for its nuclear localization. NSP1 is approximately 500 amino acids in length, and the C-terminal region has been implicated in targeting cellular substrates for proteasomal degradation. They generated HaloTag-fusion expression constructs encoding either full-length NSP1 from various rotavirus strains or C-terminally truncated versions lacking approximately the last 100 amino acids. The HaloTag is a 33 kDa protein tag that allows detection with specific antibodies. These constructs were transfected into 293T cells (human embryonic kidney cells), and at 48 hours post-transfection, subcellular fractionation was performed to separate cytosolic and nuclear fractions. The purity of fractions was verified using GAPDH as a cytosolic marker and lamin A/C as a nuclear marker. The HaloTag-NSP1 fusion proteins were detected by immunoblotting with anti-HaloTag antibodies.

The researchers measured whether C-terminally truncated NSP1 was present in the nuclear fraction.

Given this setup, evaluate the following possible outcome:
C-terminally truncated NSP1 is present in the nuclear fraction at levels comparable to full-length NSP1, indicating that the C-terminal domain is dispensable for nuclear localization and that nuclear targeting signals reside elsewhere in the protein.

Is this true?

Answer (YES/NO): YES